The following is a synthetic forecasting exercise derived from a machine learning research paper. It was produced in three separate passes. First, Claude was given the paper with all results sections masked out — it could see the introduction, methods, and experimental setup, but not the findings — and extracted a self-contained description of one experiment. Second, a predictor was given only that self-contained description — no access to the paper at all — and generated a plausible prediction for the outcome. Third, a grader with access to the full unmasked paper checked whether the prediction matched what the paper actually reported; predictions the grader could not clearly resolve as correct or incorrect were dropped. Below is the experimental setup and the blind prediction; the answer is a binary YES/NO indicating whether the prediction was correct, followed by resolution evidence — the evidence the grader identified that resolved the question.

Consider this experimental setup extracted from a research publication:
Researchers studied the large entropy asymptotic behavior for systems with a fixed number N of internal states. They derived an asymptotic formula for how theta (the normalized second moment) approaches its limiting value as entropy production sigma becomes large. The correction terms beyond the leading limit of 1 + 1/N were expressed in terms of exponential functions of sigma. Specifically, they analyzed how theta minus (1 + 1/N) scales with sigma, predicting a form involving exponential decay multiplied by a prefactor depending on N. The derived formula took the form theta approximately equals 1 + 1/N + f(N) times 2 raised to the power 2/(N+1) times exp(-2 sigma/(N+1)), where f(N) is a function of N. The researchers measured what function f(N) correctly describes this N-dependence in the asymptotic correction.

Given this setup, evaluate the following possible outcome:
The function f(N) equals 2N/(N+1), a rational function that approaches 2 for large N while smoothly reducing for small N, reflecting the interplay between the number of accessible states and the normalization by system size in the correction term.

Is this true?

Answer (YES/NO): NO